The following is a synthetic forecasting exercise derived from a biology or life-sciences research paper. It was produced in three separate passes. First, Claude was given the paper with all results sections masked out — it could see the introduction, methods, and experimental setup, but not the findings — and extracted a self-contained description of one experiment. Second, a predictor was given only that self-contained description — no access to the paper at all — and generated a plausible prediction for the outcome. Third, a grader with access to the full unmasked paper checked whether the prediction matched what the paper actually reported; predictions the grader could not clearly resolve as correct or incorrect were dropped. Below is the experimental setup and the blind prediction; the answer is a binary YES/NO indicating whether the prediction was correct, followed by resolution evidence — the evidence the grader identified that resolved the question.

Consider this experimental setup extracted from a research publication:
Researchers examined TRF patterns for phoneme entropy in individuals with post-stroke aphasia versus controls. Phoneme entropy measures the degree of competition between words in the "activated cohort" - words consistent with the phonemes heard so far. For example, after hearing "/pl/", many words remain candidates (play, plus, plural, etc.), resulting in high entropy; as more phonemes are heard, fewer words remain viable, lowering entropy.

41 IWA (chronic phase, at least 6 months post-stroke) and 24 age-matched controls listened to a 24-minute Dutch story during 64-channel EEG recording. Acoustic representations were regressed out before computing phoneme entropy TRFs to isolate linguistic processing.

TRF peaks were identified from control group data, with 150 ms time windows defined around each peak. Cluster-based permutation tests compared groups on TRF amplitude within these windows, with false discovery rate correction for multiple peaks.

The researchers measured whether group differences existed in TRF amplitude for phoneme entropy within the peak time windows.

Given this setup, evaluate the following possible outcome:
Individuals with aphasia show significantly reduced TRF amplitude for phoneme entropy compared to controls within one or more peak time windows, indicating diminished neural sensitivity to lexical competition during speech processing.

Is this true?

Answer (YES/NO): NO